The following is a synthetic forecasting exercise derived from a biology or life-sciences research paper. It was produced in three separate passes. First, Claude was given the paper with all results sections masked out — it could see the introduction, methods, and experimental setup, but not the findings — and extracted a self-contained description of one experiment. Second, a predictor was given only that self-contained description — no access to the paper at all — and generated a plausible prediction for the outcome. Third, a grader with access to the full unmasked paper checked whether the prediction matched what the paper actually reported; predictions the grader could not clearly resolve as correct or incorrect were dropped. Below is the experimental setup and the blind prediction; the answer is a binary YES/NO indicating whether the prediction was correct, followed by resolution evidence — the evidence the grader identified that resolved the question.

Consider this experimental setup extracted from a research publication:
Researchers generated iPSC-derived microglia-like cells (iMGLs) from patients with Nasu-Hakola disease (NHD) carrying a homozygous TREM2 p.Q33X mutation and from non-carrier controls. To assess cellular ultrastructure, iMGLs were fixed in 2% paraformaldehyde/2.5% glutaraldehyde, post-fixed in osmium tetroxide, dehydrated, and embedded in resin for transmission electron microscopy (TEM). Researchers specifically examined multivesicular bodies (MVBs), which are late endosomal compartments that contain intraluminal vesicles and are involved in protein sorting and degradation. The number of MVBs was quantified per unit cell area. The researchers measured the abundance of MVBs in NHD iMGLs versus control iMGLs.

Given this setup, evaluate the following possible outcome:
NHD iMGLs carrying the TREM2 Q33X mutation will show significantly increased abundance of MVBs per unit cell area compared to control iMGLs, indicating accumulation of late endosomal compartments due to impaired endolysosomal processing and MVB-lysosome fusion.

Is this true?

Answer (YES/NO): YES